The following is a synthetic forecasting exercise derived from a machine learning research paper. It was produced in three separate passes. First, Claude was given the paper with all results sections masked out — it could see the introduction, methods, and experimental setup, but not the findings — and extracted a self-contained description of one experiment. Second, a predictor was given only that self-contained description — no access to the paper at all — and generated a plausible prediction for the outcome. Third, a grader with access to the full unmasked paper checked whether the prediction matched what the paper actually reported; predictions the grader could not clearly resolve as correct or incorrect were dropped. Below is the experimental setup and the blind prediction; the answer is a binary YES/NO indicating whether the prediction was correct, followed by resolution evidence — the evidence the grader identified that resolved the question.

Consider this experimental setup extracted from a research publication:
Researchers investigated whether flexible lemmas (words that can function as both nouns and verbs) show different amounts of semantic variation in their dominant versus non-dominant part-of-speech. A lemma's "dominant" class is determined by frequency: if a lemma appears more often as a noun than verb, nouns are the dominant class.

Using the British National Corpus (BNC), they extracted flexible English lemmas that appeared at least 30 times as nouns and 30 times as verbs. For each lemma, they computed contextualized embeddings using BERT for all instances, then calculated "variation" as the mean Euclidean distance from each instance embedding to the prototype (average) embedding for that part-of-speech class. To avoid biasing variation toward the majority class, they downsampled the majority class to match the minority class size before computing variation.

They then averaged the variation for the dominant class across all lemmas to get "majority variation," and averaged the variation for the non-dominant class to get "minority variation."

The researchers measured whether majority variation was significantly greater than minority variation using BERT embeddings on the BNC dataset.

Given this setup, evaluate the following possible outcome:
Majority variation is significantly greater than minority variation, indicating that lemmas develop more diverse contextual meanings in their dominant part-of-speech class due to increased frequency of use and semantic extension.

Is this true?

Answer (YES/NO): YES